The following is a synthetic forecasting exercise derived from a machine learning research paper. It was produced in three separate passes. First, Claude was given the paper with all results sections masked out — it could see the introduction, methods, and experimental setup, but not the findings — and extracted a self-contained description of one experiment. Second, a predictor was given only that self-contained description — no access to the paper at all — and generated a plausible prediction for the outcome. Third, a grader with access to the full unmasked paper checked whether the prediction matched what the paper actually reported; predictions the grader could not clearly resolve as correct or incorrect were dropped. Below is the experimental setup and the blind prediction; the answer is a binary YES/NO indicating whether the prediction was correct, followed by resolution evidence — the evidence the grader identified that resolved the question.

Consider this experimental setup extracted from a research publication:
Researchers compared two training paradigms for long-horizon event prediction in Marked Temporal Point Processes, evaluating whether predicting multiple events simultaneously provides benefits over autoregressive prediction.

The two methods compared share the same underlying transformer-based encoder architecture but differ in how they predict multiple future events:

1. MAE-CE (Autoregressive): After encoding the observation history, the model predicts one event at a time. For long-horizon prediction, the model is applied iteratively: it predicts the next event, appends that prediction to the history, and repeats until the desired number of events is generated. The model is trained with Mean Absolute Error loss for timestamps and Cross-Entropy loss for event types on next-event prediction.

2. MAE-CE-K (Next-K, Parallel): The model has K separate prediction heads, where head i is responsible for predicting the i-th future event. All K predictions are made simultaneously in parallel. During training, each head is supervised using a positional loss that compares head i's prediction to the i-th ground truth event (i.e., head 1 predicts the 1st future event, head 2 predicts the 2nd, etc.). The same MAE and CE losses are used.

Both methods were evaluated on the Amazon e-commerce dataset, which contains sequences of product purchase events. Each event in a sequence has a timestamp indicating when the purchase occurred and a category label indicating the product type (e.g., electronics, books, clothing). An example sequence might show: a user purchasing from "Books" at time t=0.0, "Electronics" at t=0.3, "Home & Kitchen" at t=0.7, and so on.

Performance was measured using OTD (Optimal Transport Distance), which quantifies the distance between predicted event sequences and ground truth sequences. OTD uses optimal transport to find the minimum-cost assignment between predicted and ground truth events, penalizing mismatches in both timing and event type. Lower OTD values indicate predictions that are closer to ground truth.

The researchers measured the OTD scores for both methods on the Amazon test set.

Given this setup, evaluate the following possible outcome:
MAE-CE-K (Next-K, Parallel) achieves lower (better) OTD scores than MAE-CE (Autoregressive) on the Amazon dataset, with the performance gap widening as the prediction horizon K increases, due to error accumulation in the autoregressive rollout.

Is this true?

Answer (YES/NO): NO